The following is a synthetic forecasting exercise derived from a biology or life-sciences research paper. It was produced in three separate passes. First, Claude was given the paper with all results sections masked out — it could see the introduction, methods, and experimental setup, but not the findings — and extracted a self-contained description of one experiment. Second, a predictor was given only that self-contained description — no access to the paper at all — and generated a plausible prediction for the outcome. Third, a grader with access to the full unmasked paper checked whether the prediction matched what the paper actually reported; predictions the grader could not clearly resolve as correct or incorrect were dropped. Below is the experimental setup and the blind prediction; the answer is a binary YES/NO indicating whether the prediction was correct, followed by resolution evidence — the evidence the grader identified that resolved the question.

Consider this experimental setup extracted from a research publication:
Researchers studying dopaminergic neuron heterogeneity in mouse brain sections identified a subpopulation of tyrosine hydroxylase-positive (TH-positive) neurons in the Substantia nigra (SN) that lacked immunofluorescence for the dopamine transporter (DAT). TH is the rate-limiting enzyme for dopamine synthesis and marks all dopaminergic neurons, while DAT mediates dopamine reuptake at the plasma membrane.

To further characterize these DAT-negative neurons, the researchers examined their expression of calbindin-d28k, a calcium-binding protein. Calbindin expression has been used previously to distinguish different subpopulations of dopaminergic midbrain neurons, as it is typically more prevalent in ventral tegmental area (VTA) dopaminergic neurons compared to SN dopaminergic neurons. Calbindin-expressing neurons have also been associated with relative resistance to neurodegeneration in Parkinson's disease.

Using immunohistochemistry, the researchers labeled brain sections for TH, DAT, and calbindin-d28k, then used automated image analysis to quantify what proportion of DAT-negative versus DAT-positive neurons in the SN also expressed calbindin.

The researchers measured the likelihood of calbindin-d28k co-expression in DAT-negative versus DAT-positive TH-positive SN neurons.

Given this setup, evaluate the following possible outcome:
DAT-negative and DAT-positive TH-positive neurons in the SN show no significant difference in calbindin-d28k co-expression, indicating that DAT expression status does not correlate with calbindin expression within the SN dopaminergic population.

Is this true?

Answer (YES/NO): NO